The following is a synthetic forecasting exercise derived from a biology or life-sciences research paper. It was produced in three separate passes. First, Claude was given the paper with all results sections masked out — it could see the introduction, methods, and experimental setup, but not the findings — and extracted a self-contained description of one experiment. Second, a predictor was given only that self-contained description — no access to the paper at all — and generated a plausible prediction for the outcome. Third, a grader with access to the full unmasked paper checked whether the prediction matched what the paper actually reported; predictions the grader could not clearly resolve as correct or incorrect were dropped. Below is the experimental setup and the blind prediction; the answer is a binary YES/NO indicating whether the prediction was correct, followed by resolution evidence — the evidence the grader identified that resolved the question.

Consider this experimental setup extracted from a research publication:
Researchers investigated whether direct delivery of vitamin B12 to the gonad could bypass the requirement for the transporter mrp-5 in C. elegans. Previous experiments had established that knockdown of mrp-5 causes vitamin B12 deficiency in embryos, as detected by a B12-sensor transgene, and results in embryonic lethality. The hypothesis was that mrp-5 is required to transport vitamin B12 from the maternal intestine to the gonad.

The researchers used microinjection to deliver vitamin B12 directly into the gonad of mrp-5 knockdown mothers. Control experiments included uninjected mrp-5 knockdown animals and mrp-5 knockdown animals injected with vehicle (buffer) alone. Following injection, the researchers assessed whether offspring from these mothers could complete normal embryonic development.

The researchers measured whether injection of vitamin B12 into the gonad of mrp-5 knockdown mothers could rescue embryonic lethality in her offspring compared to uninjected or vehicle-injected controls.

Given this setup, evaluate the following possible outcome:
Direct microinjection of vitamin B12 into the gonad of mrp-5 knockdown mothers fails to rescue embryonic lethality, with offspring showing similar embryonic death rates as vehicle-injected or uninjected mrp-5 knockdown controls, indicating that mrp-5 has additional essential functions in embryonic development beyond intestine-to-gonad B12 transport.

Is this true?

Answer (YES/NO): NO